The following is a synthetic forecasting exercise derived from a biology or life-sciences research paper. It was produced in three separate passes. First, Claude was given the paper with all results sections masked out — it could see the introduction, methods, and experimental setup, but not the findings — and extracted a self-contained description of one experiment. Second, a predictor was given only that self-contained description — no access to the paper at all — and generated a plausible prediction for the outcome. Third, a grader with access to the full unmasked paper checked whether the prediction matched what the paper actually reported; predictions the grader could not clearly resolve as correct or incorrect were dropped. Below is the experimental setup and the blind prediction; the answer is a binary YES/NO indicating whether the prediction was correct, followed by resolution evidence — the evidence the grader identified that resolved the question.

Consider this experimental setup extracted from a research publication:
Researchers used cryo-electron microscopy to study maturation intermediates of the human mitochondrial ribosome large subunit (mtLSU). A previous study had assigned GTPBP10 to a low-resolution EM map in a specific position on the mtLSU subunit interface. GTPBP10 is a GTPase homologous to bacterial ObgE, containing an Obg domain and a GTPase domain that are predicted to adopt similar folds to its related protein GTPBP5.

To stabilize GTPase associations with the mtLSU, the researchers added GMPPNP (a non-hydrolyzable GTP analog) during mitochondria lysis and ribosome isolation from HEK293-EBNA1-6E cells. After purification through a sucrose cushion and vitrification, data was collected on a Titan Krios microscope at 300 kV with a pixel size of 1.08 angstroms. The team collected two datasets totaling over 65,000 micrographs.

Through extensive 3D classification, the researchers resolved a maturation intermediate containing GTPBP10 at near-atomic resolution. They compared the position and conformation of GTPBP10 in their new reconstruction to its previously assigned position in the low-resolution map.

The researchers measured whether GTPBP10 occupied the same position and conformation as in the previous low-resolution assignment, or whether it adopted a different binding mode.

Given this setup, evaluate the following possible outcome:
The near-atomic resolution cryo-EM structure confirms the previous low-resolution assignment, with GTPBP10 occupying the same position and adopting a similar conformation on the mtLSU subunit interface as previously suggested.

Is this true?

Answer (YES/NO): NO